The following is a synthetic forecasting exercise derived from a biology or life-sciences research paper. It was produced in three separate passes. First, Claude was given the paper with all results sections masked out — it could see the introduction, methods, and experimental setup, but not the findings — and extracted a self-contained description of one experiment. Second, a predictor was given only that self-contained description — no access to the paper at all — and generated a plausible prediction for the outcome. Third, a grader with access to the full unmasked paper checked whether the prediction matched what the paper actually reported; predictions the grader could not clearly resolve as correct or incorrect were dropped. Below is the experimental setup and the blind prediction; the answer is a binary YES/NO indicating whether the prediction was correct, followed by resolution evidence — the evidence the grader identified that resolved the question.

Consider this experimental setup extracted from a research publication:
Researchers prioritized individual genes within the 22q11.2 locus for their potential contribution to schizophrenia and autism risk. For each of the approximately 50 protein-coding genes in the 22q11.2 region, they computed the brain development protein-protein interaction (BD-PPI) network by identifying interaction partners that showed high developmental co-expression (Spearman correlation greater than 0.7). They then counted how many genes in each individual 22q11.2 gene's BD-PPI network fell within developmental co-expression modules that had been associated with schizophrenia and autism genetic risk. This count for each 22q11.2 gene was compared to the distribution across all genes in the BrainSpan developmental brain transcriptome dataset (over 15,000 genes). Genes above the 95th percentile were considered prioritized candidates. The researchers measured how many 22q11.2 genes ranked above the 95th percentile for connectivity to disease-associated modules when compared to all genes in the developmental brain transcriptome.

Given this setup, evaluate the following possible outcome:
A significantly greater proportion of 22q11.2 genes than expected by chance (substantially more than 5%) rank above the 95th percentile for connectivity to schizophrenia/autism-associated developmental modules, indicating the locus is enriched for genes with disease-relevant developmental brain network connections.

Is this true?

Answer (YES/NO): YES